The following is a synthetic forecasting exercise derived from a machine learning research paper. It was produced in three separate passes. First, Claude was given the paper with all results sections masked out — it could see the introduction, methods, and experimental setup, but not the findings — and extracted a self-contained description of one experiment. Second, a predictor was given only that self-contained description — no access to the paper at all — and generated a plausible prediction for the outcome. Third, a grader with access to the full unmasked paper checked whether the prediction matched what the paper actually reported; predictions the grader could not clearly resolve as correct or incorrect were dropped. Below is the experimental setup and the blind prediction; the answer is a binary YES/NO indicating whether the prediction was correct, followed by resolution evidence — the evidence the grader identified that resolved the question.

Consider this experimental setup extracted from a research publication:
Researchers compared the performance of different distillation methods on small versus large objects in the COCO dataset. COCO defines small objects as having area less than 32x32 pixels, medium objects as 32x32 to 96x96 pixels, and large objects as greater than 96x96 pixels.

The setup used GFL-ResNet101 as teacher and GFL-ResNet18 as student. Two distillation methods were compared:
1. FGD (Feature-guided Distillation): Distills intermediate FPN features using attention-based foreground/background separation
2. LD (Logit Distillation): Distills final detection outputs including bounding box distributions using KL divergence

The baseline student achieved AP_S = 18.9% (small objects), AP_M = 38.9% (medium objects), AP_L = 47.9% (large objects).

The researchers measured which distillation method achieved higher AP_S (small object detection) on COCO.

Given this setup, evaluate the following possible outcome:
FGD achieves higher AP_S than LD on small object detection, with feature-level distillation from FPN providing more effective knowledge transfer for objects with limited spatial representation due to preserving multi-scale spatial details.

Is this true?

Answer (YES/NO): YES